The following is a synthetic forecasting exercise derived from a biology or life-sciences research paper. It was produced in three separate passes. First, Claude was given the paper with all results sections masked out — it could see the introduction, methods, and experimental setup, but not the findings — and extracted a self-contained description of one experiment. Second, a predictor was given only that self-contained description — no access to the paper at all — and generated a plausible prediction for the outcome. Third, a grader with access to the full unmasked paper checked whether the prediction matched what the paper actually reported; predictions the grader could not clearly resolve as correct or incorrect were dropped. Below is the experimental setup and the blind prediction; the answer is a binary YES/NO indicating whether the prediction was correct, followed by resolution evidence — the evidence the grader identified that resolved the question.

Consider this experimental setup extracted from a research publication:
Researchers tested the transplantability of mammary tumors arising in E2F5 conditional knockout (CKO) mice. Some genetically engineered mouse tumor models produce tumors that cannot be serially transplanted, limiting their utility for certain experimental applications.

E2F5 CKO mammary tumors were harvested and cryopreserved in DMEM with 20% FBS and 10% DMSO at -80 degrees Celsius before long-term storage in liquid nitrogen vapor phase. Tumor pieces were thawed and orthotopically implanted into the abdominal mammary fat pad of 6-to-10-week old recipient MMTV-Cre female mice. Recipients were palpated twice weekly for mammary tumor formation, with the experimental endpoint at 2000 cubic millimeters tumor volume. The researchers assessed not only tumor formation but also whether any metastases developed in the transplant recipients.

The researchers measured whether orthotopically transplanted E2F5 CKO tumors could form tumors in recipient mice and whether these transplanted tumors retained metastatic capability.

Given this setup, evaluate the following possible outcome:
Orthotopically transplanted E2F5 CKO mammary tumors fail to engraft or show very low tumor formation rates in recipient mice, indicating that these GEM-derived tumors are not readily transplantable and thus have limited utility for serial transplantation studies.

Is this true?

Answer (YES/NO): NO